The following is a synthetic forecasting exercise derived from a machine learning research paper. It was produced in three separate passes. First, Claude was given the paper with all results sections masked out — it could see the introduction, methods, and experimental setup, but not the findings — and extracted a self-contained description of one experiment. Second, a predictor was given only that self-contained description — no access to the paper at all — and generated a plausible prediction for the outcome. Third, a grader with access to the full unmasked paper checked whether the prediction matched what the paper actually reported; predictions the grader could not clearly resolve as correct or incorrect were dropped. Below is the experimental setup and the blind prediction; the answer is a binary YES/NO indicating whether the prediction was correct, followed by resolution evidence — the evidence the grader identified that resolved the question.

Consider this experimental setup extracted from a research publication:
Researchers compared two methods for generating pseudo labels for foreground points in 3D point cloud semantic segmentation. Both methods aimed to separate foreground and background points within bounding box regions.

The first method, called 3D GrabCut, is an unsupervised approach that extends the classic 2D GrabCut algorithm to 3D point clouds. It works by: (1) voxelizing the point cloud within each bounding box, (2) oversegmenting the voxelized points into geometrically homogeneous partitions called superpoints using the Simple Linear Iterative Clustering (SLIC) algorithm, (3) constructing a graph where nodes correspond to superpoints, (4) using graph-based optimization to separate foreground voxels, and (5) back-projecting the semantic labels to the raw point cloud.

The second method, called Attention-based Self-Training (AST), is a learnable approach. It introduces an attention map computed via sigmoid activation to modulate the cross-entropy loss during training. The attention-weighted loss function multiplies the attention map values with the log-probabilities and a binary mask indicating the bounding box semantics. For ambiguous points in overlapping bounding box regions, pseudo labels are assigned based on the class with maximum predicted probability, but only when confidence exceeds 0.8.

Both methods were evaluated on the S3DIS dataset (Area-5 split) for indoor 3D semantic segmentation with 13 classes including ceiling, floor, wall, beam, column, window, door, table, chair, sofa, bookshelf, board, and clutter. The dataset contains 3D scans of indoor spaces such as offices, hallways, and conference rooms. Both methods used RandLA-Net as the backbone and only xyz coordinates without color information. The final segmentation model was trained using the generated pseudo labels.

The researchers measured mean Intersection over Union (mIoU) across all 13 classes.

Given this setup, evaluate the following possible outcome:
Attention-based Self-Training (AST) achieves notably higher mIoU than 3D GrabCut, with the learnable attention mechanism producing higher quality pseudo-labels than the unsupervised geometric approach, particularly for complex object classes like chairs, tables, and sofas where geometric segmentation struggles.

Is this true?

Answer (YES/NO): NO